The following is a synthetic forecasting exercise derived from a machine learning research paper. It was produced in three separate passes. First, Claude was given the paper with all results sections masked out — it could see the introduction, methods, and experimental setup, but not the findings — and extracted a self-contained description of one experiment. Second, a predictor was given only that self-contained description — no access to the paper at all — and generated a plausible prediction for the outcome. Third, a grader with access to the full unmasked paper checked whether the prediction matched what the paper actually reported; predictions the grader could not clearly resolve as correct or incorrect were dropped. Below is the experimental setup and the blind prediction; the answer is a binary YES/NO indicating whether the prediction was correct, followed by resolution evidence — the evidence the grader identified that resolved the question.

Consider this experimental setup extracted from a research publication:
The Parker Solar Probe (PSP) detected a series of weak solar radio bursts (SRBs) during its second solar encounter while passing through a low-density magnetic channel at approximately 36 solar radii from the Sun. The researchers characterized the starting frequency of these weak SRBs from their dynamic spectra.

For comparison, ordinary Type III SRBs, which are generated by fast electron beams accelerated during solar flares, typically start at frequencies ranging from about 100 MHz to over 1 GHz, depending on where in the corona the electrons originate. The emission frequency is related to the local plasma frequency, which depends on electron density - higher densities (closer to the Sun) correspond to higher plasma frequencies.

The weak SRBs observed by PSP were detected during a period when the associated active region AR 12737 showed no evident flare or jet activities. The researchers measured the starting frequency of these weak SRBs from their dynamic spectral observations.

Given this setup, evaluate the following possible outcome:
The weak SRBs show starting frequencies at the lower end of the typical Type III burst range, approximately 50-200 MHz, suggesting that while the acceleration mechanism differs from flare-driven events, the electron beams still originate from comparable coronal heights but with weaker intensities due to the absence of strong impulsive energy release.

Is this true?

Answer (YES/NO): NO